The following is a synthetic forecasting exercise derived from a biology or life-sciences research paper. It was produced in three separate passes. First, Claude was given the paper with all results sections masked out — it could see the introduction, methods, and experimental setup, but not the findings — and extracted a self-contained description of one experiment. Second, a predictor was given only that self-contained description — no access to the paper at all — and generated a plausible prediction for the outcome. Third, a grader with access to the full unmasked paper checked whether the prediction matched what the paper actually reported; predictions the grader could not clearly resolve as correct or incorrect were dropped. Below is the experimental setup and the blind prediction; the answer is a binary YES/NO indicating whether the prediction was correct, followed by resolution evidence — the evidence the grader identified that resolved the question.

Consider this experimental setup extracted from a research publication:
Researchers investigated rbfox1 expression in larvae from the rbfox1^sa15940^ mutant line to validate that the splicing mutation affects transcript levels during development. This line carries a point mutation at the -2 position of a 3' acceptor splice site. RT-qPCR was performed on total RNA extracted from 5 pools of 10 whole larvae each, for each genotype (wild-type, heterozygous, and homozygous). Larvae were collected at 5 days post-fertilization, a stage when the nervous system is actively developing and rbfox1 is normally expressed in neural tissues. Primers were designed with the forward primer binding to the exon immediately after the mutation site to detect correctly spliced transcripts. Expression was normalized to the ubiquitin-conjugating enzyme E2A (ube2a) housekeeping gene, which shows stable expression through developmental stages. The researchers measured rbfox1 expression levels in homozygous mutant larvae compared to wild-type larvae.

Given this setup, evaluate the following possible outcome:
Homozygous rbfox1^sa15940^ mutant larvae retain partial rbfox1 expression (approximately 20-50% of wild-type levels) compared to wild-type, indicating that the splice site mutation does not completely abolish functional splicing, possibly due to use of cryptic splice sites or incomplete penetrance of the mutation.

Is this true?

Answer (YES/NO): YES